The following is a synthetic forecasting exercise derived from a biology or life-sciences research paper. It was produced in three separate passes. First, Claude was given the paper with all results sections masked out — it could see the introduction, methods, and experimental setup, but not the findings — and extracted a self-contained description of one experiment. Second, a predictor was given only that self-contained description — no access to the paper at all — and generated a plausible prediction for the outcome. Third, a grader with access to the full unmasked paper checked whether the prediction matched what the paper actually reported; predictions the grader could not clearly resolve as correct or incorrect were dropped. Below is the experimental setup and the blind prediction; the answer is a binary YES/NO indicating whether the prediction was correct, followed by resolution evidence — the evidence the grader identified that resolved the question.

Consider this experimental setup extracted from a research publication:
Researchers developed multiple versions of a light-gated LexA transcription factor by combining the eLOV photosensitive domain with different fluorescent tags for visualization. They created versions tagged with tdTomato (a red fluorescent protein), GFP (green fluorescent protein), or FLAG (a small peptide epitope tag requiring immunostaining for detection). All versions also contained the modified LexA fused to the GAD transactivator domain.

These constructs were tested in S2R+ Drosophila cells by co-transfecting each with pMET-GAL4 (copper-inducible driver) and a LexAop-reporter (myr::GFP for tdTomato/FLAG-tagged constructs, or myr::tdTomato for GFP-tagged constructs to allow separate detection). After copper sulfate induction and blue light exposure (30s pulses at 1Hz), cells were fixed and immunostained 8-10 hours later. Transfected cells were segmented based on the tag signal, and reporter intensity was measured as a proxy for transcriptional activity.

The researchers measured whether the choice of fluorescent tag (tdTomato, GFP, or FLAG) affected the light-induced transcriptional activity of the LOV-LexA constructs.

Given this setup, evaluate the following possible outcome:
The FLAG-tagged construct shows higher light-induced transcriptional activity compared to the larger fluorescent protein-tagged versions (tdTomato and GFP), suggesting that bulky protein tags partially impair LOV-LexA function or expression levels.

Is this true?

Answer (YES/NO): NO